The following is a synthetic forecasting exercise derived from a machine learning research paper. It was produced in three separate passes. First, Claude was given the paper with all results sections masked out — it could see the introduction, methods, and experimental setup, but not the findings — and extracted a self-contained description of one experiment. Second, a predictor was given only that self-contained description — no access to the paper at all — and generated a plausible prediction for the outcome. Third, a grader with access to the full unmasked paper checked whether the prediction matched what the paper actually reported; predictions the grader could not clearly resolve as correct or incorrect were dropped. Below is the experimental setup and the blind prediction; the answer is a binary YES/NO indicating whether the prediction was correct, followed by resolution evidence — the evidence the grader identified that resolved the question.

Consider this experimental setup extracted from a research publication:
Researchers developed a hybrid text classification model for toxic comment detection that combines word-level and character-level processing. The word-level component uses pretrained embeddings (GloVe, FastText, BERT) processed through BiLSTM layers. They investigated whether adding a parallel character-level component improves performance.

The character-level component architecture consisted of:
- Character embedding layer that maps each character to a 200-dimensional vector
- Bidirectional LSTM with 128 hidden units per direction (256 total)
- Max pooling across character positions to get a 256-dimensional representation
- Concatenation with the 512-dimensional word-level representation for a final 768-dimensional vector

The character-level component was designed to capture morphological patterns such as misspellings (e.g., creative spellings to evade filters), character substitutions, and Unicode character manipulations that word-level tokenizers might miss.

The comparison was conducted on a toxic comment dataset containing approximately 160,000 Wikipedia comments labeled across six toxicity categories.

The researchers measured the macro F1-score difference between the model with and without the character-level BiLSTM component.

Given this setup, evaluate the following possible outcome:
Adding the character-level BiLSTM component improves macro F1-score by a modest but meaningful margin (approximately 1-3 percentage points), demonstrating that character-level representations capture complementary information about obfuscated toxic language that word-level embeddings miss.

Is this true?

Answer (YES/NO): YES